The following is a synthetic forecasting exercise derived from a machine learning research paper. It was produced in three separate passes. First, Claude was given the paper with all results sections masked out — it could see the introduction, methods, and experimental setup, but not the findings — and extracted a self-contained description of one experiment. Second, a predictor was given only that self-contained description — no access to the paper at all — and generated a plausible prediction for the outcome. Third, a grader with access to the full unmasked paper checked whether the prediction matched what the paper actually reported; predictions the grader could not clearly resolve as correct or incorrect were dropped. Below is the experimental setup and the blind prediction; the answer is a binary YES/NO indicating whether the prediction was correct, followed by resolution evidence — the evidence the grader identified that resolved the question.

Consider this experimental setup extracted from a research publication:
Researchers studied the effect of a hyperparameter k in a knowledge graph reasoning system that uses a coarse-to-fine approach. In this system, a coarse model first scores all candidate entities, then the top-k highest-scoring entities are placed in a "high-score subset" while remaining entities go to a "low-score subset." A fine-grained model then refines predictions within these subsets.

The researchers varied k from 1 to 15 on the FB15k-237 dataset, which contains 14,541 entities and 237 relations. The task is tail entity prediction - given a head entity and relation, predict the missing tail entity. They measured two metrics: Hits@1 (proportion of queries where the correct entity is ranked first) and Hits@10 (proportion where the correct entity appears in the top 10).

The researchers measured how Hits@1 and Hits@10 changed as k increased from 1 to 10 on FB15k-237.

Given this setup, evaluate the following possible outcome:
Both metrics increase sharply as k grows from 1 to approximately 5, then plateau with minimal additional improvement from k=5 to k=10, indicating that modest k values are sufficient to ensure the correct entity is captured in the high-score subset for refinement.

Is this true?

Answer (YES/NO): NO